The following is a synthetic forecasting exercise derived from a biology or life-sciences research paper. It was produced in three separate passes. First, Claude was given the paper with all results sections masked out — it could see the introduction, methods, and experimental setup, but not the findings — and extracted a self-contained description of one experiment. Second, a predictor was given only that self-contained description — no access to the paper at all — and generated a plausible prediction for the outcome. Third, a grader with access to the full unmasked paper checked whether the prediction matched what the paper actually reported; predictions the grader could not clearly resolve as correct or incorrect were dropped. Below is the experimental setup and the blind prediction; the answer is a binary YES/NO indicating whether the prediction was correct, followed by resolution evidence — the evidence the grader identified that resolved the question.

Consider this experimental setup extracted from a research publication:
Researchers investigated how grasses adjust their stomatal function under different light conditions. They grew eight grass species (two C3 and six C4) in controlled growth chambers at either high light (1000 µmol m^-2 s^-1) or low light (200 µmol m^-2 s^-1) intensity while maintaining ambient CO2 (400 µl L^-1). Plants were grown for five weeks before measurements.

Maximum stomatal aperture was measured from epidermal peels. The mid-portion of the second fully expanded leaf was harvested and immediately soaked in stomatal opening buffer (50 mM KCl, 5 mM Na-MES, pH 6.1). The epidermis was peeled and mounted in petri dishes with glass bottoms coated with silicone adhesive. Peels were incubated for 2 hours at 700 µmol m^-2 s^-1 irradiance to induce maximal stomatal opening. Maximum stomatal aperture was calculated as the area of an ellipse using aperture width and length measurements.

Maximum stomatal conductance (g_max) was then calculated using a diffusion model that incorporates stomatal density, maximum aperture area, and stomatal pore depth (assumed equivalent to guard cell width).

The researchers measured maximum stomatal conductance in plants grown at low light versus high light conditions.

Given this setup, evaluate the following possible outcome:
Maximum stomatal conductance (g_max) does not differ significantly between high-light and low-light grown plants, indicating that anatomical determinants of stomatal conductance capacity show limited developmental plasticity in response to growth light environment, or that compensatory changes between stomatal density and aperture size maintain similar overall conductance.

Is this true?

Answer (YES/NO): YES